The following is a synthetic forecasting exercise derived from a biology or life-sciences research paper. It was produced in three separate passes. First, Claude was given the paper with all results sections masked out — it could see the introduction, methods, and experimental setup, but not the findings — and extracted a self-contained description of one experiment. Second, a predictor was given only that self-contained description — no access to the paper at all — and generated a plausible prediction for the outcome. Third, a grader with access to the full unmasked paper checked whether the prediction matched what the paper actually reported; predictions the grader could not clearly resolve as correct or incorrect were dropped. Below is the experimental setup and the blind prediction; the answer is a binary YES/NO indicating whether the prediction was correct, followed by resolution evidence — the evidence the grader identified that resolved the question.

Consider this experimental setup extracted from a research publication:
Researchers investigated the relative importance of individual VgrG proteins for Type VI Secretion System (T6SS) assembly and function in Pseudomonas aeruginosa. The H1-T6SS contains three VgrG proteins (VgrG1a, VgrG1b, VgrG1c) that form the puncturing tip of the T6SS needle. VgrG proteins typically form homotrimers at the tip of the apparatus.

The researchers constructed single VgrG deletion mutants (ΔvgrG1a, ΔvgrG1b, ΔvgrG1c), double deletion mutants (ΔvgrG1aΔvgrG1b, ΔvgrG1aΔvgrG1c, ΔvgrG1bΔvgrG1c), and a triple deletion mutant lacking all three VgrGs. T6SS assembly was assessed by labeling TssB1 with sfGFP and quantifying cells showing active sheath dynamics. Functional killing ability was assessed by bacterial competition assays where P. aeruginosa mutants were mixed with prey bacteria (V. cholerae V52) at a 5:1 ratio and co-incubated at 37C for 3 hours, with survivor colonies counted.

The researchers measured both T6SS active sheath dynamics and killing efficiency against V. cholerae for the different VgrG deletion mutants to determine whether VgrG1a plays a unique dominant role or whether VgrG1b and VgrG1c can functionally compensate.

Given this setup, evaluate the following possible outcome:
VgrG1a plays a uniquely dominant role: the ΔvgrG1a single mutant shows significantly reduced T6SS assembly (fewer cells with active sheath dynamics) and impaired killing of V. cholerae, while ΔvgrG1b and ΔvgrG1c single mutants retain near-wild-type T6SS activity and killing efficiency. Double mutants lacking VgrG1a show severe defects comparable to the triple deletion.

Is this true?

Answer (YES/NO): NO